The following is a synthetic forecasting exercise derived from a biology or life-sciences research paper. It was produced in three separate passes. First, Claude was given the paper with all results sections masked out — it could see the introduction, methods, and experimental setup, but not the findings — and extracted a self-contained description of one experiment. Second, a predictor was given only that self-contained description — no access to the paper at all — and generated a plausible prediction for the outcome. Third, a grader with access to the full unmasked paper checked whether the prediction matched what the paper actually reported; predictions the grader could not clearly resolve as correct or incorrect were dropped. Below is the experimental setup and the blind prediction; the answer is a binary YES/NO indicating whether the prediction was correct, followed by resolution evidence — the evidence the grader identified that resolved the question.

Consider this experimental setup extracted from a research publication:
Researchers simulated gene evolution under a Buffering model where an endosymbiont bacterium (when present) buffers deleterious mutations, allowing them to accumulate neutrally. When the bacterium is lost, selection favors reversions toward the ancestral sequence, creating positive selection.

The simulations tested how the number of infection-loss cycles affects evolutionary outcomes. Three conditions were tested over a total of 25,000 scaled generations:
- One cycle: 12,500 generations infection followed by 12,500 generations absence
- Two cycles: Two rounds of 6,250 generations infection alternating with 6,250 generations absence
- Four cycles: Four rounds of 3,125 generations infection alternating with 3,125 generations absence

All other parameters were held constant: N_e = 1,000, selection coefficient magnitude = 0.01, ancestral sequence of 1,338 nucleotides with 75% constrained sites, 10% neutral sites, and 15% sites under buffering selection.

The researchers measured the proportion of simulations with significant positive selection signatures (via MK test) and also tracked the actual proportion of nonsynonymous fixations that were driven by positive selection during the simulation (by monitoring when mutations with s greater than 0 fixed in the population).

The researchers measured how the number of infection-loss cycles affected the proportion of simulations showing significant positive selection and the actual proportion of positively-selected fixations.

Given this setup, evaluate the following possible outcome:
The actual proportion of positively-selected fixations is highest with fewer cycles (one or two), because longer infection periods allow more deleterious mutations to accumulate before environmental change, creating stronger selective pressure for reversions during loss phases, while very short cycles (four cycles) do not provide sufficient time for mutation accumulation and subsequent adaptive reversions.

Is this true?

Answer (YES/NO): YES